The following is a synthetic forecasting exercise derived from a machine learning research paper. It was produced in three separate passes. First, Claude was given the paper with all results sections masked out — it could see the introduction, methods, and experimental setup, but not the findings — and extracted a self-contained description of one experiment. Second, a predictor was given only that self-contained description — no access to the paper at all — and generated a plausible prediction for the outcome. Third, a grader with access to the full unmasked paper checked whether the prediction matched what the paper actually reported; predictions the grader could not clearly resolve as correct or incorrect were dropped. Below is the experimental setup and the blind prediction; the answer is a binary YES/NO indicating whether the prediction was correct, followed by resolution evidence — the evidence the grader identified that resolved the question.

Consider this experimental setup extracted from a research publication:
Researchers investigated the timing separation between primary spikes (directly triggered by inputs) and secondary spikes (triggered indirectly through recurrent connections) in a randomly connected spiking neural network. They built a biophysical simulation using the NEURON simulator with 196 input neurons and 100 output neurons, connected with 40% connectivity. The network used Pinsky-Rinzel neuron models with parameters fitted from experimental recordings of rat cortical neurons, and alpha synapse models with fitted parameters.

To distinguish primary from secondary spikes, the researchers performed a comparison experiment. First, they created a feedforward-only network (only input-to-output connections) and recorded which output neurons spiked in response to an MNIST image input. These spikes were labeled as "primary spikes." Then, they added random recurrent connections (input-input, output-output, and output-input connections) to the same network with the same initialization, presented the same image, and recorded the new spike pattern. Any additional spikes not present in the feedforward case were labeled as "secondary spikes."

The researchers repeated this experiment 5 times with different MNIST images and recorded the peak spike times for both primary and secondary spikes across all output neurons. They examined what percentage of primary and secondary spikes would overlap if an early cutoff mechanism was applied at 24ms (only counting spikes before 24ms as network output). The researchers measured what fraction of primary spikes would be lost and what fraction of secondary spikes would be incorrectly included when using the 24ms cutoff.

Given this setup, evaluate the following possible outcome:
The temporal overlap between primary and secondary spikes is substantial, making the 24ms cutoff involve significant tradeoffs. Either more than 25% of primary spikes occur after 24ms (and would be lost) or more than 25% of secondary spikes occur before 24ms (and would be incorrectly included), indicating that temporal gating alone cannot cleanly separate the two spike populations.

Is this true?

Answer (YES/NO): NO